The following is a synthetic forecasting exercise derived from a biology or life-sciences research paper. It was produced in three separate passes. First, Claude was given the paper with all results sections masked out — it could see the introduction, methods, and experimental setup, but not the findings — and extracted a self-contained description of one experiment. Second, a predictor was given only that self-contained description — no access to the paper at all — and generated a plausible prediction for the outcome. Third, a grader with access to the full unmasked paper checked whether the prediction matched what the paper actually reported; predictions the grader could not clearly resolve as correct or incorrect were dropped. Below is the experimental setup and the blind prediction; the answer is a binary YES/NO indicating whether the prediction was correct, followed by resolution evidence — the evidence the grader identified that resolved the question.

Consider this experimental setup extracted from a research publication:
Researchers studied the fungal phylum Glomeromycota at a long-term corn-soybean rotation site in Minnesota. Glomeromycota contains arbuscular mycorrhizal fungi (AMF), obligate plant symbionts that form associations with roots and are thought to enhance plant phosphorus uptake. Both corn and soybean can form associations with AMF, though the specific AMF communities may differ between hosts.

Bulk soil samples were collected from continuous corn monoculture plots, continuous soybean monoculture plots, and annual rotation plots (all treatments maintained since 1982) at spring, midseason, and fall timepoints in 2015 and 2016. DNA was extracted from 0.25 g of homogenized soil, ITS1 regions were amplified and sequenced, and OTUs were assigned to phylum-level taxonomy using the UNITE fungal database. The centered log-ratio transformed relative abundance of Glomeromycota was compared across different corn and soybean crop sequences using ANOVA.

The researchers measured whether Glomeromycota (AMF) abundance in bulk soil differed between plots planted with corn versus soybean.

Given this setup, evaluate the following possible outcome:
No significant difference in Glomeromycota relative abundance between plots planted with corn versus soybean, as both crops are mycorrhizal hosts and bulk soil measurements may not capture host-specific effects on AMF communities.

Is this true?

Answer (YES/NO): NO